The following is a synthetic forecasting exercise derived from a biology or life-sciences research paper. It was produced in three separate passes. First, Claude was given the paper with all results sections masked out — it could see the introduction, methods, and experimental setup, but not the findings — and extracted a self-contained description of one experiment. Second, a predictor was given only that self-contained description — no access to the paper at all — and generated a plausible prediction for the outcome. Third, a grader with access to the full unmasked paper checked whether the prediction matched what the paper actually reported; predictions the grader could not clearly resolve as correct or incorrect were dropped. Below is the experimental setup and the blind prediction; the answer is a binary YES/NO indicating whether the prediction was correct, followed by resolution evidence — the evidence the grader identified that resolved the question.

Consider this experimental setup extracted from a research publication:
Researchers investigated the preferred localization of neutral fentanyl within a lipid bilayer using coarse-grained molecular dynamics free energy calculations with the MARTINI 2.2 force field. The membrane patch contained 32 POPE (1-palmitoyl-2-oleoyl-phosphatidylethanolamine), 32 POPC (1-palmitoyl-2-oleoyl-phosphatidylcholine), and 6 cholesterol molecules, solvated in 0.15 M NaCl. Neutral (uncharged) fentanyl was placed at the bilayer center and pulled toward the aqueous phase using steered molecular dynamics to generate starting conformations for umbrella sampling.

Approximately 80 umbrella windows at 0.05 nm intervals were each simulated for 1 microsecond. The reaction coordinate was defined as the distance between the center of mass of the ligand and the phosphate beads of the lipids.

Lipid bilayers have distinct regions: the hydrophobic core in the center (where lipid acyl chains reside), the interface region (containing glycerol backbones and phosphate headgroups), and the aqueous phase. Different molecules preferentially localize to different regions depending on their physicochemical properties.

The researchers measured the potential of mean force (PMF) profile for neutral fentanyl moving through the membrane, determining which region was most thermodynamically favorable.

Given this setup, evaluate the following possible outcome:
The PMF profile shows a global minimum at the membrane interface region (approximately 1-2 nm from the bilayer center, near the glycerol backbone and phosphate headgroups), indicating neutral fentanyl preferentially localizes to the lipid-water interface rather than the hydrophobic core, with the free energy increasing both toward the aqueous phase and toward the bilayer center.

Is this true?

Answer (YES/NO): NO